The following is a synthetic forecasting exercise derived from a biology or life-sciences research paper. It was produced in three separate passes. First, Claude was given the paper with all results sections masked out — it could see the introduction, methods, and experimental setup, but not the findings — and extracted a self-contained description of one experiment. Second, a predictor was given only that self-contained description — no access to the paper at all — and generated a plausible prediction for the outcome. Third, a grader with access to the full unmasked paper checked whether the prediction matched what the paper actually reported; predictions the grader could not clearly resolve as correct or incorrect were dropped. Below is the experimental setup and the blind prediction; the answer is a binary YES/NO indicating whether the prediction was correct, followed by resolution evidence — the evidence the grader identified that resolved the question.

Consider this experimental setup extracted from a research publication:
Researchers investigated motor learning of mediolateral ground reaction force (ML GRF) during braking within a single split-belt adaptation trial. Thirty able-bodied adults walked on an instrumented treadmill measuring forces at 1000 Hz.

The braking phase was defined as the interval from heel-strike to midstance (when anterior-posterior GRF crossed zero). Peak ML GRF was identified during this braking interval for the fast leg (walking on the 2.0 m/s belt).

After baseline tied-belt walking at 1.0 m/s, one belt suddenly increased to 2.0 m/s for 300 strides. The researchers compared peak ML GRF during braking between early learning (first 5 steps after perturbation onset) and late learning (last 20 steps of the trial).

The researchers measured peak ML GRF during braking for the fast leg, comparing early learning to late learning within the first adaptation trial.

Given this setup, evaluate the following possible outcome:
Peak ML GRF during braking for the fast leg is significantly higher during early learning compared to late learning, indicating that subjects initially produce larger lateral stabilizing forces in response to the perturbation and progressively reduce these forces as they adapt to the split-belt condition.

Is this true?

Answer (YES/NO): NO